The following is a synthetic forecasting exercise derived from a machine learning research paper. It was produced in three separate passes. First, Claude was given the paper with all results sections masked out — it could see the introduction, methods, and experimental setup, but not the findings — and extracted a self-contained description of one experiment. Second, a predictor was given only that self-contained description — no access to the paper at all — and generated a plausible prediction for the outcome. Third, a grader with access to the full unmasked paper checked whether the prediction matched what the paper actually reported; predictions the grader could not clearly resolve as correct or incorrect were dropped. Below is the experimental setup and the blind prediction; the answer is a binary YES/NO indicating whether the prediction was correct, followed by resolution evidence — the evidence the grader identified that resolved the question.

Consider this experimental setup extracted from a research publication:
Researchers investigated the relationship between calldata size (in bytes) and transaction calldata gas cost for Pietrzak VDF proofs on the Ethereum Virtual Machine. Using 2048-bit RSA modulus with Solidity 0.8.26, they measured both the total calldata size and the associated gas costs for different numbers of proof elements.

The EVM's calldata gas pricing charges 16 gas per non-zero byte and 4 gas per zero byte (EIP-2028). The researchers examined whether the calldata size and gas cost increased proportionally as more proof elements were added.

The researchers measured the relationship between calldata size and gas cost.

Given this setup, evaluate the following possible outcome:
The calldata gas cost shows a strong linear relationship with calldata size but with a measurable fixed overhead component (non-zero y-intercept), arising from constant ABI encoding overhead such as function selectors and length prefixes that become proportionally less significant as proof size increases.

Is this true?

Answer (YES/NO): YES